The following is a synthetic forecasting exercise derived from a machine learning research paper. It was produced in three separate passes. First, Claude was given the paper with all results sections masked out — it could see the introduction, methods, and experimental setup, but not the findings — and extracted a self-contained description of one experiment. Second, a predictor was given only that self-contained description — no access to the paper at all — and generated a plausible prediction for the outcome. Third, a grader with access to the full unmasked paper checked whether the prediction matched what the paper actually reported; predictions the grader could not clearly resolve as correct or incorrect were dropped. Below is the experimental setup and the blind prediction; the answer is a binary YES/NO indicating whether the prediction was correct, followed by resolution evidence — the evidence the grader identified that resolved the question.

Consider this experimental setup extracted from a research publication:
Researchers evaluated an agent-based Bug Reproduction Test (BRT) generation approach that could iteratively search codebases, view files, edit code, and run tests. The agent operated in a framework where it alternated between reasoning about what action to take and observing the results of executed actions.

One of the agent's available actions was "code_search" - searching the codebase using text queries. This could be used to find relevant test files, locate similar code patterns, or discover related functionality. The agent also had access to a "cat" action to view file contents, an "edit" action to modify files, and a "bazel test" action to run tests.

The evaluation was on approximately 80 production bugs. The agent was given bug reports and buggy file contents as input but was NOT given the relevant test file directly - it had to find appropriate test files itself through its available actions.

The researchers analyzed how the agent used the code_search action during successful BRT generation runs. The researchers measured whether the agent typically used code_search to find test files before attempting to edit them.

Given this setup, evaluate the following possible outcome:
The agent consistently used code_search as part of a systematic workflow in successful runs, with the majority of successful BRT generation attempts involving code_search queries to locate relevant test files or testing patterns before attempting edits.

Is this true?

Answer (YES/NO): NO